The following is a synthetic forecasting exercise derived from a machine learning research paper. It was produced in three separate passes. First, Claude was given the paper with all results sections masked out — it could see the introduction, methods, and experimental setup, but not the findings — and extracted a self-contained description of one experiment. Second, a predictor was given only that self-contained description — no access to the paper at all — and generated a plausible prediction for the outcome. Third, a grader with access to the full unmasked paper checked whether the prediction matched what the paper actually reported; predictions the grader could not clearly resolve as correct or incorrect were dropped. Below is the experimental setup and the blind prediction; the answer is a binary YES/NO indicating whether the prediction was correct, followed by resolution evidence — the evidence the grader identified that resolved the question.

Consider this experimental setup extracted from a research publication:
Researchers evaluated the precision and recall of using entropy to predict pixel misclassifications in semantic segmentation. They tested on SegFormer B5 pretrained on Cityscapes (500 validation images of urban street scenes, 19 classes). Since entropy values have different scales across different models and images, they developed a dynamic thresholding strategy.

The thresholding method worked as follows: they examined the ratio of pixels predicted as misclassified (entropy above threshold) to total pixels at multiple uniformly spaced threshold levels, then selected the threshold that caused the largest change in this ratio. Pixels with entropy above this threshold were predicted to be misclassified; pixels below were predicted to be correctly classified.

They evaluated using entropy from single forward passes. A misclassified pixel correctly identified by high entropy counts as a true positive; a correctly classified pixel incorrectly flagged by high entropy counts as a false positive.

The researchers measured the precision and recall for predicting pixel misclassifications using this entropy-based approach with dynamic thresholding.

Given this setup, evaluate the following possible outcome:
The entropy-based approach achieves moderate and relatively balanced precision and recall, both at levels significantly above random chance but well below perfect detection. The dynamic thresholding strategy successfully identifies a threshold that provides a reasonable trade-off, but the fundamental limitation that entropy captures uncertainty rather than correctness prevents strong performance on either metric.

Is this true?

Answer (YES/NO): NO